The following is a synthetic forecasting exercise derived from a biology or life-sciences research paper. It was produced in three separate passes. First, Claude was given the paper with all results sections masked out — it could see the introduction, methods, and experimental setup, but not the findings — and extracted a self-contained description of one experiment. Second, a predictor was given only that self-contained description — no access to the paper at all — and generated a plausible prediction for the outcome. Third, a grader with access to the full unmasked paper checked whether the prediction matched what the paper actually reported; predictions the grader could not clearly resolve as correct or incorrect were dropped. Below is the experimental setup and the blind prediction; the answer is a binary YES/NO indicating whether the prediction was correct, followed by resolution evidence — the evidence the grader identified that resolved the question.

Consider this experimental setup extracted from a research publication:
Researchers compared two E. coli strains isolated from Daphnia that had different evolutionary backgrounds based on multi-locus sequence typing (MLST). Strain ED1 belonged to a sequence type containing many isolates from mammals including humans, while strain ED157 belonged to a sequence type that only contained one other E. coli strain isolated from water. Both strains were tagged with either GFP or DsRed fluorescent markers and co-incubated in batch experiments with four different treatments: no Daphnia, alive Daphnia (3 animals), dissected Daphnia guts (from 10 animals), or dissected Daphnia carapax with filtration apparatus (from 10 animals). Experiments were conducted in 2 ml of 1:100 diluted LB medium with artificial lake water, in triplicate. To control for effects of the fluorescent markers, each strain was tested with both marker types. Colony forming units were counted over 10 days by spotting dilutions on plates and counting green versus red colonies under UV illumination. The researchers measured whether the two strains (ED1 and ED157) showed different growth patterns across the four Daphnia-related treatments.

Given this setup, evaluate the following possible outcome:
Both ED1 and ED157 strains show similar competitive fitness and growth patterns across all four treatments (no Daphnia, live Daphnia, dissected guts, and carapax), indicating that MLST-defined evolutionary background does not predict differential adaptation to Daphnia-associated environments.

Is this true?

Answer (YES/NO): YES